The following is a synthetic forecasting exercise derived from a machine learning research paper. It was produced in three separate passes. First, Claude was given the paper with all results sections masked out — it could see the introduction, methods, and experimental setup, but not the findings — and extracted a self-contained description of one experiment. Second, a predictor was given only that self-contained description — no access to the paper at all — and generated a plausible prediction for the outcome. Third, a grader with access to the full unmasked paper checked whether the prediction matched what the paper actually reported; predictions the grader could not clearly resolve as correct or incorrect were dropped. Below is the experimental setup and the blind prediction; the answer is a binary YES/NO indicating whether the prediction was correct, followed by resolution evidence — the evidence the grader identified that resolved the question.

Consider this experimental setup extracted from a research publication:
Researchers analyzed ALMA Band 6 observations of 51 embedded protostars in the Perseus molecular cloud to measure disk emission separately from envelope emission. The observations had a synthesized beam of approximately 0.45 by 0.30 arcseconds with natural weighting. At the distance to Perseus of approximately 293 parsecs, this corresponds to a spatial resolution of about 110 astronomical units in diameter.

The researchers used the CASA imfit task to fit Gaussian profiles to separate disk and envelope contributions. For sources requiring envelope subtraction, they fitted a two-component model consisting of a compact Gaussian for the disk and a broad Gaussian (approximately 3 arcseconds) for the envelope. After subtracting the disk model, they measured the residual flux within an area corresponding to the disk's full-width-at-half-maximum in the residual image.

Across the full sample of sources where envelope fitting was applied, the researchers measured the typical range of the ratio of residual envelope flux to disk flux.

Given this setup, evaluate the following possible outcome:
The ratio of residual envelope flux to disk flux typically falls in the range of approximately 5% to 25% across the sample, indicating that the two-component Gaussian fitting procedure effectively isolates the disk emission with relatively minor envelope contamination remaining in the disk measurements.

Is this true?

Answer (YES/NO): NO